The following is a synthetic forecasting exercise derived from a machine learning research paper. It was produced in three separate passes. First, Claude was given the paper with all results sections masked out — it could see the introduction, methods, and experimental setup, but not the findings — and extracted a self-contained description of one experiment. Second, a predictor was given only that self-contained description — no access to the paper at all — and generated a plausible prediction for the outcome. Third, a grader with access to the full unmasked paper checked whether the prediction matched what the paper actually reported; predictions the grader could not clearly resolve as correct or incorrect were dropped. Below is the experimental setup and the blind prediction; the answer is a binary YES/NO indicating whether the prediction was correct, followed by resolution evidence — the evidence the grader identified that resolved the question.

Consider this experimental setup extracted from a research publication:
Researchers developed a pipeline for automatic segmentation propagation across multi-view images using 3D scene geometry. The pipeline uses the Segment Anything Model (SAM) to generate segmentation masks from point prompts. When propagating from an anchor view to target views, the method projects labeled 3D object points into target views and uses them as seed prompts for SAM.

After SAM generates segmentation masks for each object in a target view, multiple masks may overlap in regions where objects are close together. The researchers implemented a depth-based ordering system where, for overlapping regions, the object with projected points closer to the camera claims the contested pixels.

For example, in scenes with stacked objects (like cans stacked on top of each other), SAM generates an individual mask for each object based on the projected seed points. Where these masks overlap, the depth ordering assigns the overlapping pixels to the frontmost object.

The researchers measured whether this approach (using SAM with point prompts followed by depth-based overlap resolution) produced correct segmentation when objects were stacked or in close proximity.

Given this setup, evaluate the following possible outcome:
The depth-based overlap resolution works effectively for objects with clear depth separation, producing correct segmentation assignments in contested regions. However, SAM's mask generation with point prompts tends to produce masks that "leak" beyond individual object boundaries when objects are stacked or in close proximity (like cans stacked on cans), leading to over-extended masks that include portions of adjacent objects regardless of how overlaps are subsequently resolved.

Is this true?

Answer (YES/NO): NO